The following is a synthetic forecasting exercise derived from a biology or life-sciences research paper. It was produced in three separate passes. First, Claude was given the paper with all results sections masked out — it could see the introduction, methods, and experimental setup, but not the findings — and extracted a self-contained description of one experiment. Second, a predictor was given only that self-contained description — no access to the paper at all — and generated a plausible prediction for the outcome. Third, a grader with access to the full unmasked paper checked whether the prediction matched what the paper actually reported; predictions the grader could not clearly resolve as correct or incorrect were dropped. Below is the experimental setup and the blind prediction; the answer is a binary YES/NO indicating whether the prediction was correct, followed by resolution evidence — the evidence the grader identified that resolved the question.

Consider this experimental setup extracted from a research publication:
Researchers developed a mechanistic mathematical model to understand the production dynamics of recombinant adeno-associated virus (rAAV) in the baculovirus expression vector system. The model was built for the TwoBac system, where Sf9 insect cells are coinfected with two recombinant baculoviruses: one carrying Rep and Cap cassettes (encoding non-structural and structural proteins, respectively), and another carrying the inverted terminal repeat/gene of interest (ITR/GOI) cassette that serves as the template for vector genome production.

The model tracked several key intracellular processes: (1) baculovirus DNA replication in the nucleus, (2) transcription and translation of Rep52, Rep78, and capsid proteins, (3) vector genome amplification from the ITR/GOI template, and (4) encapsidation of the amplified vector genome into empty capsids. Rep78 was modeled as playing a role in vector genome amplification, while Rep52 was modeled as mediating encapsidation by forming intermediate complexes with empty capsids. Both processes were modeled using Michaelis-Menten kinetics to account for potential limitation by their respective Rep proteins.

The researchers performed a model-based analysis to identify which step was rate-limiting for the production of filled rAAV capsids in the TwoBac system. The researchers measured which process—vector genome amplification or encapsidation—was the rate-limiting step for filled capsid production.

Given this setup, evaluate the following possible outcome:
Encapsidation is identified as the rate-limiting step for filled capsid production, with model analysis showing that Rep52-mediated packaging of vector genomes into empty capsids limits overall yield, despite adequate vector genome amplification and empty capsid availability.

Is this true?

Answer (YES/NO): NO